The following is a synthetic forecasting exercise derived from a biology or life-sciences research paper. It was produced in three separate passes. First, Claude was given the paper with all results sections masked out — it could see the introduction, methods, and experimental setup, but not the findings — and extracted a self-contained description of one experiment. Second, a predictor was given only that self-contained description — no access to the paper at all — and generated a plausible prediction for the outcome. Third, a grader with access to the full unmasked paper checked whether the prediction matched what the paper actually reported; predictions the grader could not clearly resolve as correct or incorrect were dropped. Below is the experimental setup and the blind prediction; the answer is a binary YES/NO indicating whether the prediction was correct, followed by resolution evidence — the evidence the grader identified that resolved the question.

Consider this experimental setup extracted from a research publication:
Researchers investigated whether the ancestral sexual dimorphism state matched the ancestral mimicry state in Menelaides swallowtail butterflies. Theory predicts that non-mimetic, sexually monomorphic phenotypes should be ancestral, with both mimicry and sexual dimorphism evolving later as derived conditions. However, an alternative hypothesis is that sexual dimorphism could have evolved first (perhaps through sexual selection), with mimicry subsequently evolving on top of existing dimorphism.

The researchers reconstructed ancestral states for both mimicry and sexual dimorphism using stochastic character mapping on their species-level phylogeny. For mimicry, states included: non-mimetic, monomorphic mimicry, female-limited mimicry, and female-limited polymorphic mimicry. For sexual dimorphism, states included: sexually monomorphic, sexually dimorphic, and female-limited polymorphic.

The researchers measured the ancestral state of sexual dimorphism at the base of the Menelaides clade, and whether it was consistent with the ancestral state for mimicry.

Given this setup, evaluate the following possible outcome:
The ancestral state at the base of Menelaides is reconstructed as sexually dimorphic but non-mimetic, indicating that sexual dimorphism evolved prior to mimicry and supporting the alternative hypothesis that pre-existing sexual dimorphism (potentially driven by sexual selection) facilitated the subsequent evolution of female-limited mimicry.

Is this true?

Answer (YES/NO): NO